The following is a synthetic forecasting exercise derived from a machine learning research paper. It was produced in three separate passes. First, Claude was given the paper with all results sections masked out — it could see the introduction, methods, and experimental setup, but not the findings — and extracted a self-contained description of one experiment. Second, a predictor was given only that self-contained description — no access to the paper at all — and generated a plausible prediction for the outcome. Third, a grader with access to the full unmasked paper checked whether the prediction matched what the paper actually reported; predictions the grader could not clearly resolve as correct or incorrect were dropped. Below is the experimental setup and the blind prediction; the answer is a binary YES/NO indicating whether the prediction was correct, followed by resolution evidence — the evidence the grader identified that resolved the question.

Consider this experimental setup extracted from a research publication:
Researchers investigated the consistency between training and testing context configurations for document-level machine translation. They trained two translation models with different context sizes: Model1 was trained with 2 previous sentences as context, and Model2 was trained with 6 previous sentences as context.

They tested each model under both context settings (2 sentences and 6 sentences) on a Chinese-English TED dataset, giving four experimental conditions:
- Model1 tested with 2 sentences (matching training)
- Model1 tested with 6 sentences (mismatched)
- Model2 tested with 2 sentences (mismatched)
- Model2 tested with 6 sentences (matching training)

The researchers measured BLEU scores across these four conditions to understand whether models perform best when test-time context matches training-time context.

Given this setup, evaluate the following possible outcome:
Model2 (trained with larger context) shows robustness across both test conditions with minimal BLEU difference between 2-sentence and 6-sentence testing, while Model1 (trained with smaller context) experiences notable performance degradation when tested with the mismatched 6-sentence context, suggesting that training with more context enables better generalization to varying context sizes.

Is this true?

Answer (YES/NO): NO